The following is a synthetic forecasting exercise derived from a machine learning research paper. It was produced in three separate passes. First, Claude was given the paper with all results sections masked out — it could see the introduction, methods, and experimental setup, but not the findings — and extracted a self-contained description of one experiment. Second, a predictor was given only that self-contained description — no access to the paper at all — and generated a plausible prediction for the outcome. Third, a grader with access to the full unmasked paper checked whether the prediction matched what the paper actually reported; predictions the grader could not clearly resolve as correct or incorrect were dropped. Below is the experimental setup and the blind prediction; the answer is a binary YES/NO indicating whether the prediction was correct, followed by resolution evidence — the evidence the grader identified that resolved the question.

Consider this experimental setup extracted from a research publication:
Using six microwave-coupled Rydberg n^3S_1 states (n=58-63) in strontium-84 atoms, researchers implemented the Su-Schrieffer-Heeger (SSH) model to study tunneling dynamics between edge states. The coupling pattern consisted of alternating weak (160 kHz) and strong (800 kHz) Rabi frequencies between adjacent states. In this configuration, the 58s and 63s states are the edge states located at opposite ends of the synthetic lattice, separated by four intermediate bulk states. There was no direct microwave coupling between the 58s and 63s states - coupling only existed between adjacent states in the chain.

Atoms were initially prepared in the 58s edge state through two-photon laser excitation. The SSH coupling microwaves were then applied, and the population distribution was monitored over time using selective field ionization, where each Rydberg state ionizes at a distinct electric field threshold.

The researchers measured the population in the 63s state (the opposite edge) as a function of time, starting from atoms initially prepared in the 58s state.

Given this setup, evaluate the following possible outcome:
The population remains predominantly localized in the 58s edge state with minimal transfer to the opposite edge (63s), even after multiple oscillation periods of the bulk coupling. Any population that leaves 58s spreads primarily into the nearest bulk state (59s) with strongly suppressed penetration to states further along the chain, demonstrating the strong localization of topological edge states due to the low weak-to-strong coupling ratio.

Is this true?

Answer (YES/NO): NO